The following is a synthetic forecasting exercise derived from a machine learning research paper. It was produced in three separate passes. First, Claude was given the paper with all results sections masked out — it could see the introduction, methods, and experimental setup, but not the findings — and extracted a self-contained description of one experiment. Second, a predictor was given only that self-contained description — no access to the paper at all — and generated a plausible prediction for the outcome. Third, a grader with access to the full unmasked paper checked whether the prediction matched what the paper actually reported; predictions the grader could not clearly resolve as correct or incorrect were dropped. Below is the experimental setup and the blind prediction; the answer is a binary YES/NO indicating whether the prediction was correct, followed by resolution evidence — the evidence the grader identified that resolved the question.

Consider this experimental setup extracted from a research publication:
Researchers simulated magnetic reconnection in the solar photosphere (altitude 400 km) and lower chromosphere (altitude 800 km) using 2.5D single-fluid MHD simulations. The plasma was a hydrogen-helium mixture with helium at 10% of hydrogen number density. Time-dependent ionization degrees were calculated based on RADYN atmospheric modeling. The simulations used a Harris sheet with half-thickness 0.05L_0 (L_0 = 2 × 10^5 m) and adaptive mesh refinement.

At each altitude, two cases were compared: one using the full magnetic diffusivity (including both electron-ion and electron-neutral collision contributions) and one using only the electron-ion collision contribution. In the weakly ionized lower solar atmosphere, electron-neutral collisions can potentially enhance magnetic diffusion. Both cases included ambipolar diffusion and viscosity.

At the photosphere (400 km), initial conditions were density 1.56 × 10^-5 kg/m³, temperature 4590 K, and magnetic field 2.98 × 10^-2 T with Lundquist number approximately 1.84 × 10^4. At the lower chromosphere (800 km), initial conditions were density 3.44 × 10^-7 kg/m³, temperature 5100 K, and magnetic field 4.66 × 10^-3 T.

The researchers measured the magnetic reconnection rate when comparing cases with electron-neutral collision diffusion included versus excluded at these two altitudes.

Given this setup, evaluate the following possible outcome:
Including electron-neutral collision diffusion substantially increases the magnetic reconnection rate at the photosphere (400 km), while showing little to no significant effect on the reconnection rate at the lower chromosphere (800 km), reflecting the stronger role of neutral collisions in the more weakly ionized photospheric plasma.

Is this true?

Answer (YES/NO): NO